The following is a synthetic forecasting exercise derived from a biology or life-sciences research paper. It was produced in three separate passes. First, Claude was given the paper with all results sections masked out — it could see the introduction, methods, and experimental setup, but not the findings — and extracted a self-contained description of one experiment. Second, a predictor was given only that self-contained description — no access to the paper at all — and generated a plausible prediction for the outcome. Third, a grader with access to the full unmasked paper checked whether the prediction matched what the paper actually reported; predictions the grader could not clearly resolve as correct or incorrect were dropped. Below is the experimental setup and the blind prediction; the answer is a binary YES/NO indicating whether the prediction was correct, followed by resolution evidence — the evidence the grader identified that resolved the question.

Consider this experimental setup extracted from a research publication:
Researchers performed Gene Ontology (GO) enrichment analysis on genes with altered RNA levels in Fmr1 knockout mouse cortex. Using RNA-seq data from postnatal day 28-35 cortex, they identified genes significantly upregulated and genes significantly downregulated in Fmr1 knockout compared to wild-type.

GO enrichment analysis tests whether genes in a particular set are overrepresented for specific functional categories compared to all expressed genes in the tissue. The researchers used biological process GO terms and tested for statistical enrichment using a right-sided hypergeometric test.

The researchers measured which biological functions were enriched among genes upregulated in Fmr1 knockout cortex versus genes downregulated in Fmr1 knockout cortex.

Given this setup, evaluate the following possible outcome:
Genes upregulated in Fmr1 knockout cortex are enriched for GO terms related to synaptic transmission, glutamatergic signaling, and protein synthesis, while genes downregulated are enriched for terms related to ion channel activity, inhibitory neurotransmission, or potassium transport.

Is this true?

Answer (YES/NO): NO